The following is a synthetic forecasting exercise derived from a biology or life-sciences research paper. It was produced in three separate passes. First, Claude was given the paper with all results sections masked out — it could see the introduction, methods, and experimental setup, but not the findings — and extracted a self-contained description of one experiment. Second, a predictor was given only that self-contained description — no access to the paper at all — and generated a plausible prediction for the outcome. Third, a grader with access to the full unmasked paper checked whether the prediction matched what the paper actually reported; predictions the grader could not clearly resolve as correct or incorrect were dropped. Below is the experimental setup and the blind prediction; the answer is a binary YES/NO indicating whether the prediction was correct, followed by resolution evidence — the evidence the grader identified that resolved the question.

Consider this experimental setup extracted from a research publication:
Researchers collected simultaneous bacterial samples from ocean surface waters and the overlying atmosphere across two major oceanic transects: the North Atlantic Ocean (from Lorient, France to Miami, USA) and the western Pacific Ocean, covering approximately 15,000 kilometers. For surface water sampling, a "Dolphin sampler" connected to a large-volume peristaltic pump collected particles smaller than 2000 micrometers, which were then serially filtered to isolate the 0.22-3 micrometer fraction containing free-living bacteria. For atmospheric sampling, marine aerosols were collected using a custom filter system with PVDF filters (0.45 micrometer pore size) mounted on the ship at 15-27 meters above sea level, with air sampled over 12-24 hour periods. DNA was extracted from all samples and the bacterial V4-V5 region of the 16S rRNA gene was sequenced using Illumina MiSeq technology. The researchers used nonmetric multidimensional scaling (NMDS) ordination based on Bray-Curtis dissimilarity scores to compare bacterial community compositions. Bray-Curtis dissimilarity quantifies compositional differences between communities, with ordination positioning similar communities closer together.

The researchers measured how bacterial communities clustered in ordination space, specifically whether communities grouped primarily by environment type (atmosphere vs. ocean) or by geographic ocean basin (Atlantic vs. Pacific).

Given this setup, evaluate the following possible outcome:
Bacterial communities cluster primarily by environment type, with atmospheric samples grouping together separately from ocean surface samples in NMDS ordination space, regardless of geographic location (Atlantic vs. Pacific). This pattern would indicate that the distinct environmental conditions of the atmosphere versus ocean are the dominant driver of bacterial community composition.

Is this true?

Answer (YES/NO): YES